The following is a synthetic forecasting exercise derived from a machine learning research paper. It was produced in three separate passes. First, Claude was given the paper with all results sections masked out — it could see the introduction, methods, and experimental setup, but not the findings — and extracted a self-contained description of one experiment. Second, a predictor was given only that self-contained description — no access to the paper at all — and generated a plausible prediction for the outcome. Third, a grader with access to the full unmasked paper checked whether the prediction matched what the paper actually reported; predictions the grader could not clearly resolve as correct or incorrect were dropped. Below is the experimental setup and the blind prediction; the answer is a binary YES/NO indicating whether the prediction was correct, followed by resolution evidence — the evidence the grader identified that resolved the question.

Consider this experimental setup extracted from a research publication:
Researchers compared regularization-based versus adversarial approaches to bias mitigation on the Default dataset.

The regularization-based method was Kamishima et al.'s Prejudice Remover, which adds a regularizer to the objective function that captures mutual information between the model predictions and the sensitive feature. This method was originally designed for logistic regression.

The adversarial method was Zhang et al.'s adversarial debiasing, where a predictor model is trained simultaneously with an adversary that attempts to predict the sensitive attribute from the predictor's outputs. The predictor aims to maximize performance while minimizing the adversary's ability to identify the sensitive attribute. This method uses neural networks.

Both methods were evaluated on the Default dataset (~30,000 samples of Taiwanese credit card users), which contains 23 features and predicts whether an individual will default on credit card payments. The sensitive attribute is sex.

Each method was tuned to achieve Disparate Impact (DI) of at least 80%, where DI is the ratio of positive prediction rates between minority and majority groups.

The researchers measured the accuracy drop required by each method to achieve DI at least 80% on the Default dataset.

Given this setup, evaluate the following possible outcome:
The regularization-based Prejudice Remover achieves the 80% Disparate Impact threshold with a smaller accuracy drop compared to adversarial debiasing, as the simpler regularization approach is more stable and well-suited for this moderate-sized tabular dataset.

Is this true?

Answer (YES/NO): NO